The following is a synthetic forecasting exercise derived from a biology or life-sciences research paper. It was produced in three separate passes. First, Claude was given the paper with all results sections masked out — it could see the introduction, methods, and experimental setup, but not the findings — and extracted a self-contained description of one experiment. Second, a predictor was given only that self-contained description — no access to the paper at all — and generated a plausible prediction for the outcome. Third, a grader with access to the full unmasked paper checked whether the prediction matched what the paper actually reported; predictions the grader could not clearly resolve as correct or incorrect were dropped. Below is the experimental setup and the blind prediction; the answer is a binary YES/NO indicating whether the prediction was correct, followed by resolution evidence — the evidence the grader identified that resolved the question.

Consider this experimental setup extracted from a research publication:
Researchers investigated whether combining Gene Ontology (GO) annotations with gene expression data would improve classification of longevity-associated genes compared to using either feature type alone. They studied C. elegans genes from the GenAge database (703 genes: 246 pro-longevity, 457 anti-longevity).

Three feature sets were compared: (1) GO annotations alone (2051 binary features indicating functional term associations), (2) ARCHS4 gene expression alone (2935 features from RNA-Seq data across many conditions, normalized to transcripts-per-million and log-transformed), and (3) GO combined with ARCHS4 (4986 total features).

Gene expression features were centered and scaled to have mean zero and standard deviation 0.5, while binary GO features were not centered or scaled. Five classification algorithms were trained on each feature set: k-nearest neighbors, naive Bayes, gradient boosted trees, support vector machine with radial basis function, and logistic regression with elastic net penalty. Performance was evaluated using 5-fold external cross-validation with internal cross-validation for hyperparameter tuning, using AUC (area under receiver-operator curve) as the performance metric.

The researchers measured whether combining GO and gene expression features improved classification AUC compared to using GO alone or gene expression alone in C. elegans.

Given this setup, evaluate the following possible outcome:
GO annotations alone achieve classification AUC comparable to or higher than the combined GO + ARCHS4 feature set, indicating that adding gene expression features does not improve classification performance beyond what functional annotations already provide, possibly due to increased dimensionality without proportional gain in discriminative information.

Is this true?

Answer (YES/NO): NO